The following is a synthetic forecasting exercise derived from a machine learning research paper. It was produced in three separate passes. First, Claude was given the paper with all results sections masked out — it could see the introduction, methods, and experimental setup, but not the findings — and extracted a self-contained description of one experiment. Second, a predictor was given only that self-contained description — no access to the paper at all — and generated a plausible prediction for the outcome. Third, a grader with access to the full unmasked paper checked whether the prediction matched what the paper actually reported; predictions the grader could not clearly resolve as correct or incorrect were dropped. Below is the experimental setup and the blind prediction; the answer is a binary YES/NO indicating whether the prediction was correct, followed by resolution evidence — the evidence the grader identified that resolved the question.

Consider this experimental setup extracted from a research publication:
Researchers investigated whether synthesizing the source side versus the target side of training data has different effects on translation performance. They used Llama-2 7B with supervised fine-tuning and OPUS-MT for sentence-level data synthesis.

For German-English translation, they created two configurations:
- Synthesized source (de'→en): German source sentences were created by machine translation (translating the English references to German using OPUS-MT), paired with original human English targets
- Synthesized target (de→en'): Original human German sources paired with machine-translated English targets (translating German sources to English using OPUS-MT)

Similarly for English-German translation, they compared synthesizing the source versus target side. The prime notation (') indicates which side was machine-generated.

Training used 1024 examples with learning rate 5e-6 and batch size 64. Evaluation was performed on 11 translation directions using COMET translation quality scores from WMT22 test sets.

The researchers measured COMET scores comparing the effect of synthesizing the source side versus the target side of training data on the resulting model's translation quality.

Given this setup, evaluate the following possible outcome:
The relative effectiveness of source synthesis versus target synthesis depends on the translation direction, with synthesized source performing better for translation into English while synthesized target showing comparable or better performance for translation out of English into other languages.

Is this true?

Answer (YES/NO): NO